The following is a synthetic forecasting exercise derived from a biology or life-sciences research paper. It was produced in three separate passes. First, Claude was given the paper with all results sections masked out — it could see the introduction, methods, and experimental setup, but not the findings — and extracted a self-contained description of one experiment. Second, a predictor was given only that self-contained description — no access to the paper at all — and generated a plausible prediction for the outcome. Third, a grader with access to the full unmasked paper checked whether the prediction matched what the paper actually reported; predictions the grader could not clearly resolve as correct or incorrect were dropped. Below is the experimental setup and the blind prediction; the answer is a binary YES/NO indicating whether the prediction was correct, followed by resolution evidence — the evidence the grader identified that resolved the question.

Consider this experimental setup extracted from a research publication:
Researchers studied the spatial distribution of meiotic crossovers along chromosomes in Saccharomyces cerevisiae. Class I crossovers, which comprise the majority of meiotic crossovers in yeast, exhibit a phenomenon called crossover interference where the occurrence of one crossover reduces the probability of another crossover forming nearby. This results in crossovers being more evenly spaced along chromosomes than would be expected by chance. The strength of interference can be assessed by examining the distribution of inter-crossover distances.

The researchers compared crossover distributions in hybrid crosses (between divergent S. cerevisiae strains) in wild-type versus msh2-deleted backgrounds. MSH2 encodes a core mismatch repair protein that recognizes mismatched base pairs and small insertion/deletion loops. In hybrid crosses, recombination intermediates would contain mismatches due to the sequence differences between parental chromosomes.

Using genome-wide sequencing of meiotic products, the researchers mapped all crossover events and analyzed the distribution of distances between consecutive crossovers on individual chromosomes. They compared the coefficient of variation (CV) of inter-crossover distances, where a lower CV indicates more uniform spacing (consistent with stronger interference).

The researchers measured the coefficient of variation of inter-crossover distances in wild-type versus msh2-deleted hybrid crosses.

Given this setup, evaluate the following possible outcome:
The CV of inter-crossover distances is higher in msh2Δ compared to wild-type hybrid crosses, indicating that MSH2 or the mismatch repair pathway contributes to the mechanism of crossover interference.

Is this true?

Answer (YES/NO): NO